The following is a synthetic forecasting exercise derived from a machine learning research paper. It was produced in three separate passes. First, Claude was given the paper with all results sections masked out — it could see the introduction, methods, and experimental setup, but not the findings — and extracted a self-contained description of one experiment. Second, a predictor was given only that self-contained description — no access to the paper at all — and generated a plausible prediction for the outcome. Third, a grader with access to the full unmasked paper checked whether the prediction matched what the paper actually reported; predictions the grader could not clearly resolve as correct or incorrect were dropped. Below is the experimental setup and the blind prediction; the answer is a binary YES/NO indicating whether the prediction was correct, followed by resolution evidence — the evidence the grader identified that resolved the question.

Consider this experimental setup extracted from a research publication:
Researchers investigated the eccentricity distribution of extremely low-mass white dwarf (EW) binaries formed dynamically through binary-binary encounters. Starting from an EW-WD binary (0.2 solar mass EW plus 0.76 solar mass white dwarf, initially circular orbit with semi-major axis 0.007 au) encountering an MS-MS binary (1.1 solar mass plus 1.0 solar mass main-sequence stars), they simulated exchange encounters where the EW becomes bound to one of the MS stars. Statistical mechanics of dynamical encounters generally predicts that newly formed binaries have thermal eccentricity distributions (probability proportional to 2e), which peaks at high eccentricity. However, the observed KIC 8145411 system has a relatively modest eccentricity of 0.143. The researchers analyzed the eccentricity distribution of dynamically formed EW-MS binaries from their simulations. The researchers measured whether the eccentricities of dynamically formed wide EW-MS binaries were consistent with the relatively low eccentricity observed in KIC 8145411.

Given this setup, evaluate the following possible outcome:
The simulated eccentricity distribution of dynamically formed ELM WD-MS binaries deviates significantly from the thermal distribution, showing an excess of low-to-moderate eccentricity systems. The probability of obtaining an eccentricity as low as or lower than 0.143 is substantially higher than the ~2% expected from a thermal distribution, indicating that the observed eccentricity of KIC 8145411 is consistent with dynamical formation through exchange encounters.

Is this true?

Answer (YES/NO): NO